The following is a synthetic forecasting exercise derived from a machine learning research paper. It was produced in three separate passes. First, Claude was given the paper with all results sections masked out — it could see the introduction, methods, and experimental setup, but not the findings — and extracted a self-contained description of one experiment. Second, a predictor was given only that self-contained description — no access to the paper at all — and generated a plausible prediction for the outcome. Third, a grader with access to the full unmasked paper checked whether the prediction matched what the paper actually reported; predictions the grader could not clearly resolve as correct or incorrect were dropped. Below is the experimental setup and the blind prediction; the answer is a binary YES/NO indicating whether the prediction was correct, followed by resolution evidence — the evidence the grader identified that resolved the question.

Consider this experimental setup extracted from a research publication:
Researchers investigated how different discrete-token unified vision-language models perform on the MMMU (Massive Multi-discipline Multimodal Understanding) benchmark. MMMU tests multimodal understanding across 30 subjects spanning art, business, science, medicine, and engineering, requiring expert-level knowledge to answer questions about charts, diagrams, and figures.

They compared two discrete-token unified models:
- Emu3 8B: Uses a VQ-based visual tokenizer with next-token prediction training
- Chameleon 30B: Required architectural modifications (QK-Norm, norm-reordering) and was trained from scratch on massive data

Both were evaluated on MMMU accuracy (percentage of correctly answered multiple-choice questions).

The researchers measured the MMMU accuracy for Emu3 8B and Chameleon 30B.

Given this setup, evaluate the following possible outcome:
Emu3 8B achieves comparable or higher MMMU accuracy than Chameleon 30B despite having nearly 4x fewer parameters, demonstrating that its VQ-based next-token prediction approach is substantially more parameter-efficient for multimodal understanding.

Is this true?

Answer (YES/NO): NO